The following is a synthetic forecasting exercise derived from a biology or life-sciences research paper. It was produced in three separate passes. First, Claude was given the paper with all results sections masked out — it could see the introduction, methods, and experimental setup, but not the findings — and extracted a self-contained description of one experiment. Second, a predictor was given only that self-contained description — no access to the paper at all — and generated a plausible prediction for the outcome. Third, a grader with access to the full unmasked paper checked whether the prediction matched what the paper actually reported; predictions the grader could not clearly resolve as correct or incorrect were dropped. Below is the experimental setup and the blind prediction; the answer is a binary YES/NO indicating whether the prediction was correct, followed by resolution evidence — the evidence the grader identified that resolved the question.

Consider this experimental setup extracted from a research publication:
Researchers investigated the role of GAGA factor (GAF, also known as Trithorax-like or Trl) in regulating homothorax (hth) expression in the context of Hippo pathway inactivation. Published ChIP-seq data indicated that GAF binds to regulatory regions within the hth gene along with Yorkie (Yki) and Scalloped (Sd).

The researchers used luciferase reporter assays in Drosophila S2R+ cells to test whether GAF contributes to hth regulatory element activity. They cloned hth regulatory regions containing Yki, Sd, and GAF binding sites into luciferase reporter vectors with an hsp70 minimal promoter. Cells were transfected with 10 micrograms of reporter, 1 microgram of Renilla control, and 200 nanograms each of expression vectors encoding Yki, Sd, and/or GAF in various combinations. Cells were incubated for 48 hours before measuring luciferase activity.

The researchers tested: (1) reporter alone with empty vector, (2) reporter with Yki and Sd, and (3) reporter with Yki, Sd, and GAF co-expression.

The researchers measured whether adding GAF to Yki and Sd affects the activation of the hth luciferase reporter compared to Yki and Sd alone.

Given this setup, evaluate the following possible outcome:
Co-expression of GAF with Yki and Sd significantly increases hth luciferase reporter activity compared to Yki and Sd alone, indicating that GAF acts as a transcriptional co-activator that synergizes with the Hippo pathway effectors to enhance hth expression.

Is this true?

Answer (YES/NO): NO